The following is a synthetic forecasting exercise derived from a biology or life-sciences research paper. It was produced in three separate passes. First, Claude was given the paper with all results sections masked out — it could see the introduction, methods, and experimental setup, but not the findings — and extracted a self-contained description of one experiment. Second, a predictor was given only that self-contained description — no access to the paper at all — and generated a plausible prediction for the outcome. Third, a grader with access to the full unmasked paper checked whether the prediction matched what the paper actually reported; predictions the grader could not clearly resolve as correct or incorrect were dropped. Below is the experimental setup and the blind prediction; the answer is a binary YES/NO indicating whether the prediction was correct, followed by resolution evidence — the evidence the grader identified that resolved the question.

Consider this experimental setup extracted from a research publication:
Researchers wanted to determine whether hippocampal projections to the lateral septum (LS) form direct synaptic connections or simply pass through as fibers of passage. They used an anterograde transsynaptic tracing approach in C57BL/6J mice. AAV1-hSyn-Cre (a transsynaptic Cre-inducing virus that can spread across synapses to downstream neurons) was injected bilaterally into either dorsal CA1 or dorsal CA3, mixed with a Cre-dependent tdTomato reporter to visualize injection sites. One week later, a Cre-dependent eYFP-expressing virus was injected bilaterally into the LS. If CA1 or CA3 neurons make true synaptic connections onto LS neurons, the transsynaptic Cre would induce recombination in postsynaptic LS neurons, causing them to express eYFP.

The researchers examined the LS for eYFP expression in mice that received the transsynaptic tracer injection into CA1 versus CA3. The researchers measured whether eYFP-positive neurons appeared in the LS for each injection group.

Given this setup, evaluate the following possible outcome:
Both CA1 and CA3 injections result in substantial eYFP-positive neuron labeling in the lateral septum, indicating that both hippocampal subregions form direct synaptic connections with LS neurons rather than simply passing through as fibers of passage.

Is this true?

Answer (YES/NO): YES